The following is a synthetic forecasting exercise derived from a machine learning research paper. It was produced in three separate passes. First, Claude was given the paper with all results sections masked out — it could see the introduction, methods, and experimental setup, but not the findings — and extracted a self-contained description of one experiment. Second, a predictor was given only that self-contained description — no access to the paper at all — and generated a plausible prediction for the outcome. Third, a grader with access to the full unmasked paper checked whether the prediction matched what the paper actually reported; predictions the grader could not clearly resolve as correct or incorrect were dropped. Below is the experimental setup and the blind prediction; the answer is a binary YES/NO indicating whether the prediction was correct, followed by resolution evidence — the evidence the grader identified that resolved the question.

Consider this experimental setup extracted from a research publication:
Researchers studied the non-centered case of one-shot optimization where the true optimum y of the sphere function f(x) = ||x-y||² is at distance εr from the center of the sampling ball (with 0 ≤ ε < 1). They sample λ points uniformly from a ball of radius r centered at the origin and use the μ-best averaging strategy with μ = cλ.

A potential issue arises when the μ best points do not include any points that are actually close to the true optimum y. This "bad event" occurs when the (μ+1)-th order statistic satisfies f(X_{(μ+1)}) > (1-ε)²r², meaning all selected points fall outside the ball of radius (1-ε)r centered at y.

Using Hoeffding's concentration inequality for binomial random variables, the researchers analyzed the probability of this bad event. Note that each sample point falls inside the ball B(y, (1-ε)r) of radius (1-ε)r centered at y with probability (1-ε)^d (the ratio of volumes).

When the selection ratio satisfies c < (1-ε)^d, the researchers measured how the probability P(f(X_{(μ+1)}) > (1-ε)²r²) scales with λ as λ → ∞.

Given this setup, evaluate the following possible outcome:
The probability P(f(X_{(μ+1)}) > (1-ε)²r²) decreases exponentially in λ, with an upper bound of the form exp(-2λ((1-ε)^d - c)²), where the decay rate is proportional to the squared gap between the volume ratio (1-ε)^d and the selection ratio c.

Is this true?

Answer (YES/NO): YES